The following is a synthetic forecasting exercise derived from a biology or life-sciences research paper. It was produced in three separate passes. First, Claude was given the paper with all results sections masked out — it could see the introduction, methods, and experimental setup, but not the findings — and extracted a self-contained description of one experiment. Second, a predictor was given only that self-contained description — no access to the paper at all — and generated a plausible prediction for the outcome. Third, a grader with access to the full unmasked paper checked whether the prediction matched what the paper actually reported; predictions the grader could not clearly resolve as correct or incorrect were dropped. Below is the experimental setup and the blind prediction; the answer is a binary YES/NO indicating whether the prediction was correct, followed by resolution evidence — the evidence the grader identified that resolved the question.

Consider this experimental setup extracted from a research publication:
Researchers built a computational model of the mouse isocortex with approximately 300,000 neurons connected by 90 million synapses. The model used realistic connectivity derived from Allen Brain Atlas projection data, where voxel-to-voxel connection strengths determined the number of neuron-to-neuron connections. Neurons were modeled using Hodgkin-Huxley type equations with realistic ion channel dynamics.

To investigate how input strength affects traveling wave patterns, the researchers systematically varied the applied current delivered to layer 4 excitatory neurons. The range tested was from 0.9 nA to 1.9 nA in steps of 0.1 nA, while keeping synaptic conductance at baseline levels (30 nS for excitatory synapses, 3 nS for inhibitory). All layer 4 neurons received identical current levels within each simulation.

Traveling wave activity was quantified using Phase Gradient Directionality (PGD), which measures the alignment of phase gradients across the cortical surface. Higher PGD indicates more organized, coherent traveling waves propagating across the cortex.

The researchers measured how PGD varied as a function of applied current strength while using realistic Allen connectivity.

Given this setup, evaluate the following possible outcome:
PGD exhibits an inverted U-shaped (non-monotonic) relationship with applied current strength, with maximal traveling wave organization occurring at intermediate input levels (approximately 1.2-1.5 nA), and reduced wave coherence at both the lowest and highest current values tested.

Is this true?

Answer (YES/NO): NO